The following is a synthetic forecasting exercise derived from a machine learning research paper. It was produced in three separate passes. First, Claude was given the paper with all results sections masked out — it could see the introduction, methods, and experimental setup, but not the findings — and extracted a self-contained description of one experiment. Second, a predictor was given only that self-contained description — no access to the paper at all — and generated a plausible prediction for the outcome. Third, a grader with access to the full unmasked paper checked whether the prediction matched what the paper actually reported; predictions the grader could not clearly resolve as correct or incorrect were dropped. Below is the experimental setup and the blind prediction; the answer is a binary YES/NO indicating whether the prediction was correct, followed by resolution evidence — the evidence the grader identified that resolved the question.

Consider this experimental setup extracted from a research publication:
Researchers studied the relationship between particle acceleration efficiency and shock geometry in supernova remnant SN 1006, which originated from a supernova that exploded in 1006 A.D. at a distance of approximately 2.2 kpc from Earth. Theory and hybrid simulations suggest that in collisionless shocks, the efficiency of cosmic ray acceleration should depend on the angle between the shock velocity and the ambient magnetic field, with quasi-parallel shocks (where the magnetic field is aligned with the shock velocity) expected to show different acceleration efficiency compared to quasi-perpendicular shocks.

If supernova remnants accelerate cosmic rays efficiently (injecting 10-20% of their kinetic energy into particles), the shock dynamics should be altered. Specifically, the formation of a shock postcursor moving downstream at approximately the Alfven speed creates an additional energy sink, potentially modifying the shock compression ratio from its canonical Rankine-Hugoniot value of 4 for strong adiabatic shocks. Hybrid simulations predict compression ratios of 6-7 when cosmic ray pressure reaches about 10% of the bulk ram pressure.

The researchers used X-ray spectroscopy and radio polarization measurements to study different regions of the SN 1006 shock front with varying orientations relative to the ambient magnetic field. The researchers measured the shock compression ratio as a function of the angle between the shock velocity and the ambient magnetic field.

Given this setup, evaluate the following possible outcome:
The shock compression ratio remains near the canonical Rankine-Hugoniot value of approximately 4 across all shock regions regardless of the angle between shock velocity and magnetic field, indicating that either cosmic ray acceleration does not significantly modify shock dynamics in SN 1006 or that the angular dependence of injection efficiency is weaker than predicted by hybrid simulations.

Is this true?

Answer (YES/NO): NO